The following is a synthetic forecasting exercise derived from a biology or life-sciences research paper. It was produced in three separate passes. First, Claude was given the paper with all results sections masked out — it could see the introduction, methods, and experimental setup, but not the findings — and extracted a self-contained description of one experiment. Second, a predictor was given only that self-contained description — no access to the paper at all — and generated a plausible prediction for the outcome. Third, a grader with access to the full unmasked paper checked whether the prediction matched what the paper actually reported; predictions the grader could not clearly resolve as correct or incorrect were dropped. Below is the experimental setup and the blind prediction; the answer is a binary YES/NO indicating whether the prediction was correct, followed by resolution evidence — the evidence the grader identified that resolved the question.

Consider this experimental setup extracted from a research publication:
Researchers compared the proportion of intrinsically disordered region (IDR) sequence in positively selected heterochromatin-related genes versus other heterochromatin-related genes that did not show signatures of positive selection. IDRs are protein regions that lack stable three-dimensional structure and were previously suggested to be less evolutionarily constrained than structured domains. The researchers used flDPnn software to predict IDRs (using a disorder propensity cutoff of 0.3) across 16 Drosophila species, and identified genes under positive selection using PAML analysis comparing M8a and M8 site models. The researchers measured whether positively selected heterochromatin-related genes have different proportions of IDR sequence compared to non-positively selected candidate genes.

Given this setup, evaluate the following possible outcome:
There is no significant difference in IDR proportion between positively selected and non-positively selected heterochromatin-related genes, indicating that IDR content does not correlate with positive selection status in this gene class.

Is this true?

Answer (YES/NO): YES